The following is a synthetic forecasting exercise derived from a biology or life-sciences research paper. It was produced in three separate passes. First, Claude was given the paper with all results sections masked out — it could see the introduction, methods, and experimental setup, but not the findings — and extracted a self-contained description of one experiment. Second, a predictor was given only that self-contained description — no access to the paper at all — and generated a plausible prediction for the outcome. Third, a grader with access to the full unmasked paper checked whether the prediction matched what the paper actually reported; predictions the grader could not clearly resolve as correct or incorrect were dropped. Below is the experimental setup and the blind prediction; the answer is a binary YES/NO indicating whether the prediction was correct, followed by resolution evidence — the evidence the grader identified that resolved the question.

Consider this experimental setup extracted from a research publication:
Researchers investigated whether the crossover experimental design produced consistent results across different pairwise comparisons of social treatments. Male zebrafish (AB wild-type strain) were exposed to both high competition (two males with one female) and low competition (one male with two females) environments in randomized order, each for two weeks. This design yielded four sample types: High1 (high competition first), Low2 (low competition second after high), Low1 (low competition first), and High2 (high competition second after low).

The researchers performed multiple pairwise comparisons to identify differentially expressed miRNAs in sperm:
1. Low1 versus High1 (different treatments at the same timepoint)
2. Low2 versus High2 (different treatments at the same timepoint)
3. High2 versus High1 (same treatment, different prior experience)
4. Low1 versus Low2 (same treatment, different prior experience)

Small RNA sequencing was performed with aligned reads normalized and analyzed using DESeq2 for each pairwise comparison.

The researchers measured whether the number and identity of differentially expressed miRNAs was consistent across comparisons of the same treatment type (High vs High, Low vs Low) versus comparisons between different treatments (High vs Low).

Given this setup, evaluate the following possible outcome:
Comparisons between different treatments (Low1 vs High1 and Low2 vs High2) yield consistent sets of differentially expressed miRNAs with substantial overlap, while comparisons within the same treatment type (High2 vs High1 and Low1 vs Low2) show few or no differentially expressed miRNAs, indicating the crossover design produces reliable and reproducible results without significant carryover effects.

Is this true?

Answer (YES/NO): NO